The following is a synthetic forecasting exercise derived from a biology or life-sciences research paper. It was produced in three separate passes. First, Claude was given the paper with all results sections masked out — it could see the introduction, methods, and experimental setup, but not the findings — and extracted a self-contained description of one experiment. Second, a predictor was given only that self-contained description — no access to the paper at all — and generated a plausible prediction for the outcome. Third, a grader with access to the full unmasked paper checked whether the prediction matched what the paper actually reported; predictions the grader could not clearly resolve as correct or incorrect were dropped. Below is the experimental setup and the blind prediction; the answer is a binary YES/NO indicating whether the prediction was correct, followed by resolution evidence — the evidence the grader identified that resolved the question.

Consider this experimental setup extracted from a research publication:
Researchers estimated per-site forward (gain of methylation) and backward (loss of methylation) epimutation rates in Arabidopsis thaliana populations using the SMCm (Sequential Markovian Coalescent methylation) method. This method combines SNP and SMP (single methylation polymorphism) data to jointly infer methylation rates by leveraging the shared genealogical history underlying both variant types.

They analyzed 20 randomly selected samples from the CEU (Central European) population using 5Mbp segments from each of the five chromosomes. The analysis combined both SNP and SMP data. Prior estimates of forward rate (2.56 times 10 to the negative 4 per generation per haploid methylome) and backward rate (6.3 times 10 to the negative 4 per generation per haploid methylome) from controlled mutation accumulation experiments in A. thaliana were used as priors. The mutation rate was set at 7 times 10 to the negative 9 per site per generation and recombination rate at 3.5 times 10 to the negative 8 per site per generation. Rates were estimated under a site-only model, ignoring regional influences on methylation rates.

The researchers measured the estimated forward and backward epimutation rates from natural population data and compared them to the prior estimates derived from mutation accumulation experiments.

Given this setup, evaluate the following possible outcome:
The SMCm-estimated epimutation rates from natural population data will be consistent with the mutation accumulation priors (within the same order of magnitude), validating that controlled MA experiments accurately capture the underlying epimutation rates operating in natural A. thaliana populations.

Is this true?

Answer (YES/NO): NO